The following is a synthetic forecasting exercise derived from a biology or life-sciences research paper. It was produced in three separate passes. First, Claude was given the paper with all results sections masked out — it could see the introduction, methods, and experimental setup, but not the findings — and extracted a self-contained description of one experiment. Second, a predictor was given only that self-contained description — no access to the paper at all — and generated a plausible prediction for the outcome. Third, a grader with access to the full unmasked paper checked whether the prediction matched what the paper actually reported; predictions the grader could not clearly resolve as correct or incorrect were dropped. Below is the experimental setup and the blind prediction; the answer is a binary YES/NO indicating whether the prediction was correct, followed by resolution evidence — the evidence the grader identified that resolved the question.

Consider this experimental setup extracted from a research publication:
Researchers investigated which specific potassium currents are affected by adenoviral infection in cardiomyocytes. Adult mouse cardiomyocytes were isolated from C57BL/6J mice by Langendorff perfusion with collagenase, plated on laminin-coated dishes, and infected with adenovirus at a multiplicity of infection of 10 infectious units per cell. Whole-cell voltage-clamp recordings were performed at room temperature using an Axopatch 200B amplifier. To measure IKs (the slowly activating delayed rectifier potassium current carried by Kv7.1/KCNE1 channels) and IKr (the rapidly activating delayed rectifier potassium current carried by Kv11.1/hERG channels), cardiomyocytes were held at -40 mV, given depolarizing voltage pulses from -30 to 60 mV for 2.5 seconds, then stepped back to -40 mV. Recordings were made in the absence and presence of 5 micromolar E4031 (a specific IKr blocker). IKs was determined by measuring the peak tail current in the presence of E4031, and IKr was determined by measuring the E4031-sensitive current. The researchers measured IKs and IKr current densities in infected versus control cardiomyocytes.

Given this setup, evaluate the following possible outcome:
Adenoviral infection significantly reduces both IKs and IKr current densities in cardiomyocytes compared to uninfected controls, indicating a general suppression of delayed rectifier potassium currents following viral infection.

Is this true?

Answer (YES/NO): NO